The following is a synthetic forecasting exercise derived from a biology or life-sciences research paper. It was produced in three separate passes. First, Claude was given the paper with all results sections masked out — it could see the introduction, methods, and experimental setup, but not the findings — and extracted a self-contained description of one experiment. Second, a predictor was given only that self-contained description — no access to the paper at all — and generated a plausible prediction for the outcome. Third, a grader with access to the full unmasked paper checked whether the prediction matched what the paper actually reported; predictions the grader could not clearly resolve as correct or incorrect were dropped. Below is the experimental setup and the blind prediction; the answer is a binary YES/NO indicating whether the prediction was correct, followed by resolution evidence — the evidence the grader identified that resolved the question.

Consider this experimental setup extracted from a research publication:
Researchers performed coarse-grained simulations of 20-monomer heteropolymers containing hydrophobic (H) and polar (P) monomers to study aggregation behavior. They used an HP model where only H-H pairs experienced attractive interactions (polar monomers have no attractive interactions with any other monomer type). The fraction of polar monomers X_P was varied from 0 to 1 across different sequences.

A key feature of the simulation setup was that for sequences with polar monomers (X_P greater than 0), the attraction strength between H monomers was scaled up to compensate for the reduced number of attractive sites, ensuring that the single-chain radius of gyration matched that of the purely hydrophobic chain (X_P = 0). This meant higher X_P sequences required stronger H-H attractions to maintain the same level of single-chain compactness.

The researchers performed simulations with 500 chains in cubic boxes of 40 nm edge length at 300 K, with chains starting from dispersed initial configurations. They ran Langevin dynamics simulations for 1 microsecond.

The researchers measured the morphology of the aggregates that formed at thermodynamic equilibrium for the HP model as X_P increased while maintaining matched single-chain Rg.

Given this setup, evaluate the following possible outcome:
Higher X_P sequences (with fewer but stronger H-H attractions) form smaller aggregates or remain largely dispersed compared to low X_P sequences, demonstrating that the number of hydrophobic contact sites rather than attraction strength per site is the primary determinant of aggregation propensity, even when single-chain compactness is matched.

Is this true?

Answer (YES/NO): YES